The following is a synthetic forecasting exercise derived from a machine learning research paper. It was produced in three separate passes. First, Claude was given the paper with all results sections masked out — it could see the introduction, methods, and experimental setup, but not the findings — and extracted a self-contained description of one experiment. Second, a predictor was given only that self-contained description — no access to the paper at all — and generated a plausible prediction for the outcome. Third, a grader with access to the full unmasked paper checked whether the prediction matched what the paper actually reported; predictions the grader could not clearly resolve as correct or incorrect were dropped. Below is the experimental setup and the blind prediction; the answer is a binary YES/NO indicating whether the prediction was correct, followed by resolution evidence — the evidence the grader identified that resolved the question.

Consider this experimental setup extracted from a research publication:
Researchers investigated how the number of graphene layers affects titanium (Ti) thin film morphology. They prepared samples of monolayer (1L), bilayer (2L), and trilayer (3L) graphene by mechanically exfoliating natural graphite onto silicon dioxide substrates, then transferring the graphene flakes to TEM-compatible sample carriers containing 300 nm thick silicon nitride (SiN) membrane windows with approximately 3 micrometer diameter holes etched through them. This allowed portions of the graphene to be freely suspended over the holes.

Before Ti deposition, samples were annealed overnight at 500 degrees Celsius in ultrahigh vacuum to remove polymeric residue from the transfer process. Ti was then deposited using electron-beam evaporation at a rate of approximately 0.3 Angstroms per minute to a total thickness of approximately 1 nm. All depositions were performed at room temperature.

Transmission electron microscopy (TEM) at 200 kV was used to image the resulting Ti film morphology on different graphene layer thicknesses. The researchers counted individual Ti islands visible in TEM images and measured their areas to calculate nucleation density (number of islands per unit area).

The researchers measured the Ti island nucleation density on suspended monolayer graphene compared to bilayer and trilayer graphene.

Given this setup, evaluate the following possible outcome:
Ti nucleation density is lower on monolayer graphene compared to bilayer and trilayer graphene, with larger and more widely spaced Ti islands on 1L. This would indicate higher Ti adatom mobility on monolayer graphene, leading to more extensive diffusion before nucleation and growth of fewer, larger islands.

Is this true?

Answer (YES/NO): NO